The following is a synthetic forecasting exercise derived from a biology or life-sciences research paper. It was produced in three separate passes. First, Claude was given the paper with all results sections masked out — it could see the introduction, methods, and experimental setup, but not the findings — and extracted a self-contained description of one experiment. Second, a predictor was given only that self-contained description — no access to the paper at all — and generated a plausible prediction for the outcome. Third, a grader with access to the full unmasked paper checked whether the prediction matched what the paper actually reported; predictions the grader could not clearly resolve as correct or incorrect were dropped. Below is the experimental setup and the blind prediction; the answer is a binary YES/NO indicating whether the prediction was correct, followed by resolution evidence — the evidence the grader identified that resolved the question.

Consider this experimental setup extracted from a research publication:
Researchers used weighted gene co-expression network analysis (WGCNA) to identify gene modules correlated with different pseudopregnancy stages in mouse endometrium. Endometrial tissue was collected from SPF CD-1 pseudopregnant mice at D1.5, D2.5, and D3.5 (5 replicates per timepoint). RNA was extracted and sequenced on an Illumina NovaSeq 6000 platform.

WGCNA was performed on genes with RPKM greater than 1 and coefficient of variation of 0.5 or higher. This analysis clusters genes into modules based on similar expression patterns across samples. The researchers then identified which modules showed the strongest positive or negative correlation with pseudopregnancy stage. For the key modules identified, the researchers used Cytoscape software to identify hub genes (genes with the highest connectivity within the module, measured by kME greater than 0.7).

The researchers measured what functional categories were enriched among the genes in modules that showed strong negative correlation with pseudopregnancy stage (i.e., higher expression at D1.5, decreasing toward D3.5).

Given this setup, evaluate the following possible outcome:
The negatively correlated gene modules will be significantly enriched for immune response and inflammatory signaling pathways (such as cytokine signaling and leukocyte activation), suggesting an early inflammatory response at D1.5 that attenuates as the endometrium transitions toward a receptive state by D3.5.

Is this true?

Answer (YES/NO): YES